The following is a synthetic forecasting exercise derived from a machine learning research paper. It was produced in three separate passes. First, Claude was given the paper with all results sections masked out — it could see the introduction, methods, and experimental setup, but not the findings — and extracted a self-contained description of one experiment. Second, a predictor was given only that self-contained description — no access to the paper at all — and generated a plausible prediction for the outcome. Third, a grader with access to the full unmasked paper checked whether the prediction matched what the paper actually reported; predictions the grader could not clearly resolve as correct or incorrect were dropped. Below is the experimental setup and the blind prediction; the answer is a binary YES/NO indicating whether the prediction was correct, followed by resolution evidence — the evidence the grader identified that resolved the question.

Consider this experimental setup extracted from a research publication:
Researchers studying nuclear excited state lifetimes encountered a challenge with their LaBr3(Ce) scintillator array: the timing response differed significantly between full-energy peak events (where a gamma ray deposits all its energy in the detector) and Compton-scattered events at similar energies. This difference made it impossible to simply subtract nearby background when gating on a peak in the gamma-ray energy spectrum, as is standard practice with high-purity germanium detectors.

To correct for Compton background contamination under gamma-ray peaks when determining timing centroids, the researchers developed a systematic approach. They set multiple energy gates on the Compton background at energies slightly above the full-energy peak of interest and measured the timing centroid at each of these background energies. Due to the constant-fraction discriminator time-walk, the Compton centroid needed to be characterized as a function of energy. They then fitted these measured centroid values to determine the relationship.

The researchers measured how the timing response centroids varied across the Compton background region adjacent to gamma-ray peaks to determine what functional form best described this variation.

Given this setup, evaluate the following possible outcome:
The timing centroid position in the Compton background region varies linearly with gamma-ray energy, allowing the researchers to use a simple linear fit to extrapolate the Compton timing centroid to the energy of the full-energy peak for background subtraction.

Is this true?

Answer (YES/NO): NO